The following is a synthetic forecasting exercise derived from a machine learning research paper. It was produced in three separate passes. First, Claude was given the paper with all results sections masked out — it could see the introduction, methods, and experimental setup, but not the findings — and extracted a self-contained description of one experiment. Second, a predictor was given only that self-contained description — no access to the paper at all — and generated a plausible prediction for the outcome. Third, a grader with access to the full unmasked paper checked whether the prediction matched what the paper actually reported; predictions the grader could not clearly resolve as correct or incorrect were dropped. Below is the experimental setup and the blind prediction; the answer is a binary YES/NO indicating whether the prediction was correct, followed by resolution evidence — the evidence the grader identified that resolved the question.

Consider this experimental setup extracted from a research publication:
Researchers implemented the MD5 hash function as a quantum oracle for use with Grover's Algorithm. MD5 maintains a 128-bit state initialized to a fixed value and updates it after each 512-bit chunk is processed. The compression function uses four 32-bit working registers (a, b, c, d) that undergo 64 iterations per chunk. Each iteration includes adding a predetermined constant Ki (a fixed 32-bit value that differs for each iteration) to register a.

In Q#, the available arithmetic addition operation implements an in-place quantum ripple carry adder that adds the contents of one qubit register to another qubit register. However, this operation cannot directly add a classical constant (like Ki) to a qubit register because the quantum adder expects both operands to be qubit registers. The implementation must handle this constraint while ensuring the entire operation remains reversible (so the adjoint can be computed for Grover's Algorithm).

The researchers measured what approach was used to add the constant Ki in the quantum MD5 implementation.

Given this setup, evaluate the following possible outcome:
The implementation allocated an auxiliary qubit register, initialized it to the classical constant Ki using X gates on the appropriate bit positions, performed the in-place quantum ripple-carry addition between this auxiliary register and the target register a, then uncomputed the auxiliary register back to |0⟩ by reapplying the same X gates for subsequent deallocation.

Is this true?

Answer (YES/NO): YES